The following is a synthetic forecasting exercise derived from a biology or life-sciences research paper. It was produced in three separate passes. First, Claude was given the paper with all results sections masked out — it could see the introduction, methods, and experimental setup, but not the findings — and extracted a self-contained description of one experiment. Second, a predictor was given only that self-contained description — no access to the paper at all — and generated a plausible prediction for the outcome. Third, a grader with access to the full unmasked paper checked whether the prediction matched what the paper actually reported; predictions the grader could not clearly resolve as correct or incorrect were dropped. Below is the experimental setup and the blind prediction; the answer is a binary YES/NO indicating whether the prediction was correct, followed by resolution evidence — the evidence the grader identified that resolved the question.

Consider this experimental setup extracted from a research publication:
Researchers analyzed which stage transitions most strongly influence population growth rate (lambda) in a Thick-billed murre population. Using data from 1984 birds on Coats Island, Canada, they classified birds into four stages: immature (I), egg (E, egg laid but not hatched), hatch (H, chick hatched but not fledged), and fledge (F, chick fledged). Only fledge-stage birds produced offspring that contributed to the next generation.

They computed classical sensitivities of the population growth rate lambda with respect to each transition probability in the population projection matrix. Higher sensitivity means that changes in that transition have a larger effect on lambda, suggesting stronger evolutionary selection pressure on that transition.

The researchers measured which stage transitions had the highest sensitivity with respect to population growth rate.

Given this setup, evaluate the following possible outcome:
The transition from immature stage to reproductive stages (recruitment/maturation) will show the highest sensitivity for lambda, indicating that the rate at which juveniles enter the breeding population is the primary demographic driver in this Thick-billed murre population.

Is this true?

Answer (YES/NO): NO